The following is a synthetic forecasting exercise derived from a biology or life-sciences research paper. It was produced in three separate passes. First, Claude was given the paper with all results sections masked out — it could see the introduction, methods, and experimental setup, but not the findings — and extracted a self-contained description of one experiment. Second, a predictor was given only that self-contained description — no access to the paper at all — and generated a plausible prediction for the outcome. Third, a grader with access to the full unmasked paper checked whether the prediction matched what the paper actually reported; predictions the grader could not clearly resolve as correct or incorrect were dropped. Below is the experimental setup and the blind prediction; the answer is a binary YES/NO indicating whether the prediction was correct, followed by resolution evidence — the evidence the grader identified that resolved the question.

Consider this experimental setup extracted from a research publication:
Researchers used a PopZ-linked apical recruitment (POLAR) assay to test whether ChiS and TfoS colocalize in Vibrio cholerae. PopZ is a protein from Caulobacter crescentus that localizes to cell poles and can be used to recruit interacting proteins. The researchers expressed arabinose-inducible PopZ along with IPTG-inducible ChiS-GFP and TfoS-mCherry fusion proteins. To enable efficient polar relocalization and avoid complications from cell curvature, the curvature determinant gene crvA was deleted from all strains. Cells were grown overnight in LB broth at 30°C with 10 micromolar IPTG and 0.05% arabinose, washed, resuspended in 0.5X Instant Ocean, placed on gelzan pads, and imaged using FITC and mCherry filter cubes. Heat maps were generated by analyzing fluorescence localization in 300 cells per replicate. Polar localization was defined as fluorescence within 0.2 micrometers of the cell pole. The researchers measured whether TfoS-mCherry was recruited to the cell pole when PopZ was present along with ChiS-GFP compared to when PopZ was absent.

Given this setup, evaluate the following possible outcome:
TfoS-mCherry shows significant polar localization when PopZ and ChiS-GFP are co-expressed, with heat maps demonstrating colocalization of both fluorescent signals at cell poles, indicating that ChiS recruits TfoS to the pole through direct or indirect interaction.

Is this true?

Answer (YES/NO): YES